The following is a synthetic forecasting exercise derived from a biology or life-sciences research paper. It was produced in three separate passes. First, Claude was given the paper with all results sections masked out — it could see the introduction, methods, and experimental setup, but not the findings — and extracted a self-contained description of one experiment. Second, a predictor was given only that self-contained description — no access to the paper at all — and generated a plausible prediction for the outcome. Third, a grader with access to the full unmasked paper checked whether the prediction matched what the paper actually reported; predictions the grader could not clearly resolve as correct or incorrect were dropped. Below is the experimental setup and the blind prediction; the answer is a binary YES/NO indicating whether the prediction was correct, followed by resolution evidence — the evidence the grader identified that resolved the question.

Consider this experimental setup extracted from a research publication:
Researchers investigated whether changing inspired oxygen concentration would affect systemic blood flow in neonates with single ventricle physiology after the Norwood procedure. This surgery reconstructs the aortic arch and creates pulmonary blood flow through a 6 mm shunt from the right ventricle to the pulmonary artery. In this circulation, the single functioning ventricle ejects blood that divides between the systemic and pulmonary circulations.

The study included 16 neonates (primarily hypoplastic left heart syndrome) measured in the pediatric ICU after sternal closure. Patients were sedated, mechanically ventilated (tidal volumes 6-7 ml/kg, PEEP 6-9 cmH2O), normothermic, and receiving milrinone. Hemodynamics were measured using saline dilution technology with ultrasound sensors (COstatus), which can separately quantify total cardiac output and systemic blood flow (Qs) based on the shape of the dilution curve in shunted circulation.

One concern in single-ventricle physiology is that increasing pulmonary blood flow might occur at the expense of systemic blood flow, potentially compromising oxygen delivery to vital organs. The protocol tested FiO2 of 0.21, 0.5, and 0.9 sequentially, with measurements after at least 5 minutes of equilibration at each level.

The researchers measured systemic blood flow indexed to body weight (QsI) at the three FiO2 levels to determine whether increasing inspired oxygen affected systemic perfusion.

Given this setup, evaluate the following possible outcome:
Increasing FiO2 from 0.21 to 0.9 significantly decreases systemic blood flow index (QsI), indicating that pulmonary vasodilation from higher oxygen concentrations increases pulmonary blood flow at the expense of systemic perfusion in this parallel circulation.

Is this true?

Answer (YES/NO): NO